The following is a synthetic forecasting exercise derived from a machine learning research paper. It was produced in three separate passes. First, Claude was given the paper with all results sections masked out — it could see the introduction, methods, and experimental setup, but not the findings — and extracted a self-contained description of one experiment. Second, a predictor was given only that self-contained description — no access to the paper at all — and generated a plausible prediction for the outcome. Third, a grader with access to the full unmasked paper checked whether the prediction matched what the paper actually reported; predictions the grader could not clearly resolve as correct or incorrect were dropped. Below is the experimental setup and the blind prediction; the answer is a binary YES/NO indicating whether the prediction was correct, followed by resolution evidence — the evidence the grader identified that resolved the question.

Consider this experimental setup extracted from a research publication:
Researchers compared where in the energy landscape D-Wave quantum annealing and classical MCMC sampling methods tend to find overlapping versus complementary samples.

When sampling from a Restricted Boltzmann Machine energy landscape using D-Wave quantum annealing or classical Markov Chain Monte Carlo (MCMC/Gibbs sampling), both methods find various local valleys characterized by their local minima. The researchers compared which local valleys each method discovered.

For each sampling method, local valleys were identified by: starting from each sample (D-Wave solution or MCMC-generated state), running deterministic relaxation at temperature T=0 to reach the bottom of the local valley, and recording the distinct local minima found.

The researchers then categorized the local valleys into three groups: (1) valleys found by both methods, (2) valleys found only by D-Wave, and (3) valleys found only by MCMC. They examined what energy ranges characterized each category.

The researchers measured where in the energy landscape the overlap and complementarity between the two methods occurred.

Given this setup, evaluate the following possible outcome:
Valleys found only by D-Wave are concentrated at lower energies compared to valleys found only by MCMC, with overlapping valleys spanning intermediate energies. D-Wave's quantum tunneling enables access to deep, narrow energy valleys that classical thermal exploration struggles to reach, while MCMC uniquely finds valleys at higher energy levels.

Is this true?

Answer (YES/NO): NO